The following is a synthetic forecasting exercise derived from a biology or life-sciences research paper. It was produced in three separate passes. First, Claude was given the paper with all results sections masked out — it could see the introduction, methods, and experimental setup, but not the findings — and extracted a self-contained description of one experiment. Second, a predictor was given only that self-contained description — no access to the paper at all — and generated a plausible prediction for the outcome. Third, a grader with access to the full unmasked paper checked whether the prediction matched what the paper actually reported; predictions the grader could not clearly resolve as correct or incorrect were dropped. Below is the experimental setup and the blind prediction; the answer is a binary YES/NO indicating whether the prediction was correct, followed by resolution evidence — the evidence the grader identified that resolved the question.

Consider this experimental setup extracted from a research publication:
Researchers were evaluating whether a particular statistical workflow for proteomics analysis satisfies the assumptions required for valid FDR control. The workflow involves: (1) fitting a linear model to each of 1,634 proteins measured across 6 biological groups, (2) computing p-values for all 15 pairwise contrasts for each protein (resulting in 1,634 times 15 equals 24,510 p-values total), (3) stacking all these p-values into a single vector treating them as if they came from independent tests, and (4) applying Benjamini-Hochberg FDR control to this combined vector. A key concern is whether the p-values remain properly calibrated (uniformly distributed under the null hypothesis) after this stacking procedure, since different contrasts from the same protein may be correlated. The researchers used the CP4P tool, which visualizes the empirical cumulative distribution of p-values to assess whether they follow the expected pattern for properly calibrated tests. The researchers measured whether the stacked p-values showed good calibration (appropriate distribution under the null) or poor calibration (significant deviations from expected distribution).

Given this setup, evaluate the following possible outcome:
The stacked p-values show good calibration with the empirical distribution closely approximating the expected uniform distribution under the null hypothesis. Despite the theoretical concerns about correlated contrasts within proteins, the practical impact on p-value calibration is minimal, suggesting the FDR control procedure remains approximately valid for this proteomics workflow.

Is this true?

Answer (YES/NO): YES